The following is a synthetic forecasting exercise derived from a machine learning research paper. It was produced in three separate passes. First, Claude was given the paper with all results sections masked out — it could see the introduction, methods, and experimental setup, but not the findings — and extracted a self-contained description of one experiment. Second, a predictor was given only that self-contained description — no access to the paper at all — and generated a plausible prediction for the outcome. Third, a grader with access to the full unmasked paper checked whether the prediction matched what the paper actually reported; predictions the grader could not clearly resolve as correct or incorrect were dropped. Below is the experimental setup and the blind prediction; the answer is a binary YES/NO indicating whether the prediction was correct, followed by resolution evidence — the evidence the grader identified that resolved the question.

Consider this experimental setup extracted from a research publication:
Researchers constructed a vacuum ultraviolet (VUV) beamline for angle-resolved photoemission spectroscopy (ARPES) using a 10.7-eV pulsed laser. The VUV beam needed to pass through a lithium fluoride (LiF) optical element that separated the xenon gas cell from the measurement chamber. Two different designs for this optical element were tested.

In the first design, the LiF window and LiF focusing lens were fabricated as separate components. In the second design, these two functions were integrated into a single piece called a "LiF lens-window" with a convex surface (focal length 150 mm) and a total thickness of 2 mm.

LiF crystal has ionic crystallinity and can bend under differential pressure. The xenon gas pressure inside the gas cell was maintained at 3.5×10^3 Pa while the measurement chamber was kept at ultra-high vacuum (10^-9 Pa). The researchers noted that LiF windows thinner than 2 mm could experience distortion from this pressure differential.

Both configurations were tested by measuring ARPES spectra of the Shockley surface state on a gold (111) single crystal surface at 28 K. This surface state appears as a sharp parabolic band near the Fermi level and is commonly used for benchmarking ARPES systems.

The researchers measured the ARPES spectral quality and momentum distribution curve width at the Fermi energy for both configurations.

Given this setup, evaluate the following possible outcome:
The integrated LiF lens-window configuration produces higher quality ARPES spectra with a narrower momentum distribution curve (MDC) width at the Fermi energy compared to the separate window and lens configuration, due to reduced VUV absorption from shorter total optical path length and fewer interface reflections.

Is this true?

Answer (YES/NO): NO